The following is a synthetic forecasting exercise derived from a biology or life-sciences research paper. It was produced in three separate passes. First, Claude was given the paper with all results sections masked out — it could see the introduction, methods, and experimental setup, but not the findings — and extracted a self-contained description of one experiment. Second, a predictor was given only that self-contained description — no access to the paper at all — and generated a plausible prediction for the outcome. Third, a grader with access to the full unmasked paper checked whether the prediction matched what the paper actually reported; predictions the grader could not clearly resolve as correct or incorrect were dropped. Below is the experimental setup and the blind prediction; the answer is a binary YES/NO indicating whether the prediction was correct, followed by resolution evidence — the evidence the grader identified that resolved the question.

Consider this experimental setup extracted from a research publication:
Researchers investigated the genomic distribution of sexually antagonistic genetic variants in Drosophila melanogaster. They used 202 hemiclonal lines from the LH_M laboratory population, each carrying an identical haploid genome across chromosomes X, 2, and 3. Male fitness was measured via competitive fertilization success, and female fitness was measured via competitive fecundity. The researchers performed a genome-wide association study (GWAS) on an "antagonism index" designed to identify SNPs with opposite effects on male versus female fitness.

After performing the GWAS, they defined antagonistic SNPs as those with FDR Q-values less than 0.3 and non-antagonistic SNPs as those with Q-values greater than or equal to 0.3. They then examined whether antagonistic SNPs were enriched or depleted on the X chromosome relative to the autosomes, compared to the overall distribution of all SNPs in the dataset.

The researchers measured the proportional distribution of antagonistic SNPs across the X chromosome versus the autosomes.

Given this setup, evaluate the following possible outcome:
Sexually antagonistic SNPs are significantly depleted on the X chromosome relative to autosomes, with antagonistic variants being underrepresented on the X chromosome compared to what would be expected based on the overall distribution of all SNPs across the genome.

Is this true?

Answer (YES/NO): NO